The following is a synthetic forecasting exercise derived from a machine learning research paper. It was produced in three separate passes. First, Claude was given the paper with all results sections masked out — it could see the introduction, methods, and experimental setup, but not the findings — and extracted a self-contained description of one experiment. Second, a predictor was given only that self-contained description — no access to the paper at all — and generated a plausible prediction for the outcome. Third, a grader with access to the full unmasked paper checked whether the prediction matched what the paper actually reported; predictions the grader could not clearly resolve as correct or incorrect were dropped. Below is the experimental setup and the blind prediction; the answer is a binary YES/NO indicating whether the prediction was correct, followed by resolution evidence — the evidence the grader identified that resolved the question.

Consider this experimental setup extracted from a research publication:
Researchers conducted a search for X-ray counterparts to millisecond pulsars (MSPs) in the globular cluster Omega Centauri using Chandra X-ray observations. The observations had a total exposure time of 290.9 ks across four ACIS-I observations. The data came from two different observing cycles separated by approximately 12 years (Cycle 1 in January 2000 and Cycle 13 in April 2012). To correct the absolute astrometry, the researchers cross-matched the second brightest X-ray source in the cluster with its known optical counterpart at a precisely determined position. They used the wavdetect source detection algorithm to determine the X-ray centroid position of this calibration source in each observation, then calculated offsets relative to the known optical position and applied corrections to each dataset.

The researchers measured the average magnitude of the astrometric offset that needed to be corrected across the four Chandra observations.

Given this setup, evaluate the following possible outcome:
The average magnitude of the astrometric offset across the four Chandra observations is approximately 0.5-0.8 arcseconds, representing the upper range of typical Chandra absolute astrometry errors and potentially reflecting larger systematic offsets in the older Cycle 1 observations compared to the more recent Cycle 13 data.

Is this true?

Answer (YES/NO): NO